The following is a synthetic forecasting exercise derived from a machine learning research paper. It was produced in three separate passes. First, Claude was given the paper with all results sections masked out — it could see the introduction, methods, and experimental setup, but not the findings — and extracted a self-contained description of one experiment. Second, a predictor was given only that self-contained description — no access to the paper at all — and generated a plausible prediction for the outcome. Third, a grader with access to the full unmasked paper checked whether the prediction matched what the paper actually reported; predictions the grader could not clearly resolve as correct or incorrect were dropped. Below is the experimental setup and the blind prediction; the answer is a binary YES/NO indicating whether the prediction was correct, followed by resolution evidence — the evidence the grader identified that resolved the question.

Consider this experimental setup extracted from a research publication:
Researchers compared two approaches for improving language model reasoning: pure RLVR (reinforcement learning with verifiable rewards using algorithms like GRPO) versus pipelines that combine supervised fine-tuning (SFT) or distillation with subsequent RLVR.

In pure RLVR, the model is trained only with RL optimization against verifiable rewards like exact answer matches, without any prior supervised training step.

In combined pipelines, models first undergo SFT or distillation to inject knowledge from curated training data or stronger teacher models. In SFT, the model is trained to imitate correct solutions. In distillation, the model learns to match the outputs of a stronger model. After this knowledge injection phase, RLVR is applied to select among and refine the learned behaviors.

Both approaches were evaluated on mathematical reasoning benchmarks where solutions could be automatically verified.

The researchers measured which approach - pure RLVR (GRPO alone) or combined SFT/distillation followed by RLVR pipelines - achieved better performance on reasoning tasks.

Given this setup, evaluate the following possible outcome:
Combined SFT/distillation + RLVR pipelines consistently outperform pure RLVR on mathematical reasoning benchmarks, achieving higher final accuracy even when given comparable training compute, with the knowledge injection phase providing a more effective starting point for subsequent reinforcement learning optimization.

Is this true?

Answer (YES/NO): YES